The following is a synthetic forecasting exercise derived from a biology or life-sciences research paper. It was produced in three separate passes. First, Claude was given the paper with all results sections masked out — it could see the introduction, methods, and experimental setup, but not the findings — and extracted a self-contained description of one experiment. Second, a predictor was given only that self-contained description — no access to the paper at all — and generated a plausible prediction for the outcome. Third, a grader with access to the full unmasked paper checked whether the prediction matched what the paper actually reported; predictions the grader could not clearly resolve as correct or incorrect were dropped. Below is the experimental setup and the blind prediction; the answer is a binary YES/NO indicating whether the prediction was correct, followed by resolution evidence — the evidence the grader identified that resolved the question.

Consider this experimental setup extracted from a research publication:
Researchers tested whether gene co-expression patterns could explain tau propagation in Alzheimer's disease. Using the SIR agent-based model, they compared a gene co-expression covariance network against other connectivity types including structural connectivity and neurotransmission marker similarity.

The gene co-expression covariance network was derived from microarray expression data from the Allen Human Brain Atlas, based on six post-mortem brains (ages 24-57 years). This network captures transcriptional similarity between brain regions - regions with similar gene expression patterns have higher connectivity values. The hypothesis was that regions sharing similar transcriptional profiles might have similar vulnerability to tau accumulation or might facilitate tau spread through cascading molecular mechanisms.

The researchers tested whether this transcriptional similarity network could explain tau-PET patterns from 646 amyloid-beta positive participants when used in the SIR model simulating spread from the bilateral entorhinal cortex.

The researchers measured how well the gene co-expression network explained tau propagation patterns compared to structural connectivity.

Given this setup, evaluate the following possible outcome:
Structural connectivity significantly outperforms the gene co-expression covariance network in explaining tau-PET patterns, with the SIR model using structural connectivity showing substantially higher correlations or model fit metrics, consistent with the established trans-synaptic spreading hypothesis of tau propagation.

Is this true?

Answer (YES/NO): NO